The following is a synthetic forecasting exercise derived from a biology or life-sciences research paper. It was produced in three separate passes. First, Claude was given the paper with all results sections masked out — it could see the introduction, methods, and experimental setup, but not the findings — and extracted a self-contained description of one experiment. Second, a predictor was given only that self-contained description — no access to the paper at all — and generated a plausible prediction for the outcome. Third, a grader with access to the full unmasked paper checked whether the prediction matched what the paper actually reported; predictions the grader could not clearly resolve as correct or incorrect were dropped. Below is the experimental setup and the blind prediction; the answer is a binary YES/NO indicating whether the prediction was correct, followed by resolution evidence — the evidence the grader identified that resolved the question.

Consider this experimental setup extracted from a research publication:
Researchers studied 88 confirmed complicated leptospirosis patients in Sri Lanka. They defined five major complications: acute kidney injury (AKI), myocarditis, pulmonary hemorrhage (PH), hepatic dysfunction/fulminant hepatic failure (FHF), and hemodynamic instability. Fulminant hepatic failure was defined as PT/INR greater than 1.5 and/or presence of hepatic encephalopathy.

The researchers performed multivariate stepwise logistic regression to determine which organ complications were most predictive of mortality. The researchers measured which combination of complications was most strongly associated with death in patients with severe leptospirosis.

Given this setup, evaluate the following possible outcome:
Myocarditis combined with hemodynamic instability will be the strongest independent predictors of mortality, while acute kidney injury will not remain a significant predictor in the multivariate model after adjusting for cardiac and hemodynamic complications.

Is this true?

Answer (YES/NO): NO